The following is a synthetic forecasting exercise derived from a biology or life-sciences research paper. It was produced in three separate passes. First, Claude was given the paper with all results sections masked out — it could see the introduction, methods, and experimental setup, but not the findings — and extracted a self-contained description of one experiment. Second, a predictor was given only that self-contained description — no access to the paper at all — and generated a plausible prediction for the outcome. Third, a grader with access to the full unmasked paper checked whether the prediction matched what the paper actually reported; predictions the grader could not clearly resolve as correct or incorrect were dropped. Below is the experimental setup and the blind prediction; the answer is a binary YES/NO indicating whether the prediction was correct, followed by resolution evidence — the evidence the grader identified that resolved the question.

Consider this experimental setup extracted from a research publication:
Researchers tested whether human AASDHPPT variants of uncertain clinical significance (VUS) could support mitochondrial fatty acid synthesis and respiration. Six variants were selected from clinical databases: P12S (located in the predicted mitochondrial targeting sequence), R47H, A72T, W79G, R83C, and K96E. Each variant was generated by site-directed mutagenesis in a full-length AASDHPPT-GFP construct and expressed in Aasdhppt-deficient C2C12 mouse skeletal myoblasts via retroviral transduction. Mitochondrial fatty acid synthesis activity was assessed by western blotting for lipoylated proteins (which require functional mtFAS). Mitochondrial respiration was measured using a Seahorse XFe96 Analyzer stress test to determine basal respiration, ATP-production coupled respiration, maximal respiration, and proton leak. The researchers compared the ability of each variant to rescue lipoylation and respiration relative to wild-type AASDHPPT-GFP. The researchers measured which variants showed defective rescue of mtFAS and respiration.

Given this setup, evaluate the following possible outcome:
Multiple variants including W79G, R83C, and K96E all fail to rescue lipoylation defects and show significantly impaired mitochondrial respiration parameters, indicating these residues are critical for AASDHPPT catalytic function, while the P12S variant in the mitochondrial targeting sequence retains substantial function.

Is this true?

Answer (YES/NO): YES